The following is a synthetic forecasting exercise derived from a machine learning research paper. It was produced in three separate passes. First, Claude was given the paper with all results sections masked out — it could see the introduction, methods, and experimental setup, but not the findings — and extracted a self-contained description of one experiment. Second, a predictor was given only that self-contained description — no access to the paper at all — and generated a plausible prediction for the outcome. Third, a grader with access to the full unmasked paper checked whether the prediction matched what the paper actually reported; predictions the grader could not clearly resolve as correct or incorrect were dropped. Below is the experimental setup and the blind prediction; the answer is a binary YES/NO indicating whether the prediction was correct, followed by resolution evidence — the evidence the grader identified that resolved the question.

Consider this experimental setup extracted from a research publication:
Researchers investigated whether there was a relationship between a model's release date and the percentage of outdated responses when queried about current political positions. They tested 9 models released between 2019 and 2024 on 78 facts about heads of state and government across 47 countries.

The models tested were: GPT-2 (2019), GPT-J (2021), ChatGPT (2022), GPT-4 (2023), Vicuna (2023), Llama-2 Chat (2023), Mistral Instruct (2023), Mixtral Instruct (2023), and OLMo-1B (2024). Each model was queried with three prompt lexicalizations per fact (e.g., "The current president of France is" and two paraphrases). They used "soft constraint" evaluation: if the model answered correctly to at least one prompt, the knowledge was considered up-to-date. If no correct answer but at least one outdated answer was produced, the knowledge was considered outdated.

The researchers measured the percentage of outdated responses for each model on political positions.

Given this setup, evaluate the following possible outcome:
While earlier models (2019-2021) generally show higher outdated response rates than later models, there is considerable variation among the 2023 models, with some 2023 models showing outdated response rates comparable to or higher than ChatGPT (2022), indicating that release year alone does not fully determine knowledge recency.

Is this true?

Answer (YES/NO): YES